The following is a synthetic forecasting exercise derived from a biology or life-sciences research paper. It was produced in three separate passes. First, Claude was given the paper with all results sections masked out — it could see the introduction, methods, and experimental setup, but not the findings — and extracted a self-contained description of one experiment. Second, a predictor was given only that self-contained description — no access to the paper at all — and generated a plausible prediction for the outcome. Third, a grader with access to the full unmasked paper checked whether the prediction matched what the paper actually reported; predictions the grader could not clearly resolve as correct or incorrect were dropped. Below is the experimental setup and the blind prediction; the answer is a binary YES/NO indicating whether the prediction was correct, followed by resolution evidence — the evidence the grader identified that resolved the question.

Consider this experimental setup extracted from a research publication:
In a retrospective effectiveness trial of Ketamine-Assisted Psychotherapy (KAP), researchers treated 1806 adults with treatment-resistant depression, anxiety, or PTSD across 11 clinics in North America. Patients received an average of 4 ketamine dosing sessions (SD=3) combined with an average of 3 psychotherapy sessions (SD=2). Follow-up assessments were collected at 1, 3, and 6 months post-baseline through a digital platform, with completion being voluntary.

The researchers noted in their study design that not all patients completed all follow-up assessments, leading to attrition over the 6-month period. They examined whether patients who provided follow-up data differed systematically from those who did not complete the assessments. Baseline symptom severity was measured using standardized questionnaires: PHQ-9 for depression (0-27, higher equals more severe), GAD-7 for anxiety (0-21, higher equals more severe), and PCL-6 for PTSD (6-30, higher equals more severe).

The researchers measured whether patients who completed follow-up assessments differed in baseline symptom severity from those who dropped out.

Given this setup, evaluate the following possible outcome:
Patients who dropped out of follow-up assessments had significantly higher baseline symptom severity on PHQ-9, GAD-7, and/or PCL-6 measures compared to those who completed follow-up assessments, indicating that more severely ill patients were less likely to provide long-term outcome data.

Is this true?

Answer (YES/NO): NO